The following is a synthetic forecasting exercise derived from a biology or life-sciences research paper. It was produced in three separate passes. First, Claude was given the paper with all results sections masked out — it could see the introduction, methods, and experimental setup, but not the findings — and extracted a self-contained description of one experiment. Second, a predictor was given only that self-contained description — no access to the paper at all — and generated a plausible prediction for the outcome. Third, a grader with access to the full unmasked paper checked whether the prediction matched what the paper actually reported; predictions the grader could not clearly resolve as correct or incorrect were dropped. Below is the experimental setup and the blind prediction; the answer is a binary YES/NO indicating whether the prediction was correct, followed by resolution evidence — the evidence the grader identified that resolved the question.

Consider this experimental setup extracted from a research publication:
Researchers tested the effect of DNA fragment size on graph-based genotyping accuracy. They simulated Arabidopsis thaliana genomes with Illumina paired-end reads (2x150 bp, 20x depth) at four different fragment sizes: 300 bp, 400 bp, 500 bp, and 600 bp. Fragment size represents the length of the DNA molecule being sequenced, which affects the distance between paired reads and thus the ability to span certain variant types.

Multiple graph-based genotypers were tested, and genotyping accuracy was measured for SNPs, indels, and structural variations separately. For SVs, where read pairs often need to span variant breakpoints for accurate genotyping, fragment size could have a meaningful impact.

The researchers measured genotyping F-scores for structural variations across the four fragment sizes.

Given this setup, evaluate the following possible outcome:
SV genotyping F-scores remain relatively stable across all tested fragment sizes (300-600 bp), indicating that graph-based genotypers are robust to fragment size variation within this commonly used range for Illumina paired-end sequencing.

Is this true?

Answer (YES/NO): YES